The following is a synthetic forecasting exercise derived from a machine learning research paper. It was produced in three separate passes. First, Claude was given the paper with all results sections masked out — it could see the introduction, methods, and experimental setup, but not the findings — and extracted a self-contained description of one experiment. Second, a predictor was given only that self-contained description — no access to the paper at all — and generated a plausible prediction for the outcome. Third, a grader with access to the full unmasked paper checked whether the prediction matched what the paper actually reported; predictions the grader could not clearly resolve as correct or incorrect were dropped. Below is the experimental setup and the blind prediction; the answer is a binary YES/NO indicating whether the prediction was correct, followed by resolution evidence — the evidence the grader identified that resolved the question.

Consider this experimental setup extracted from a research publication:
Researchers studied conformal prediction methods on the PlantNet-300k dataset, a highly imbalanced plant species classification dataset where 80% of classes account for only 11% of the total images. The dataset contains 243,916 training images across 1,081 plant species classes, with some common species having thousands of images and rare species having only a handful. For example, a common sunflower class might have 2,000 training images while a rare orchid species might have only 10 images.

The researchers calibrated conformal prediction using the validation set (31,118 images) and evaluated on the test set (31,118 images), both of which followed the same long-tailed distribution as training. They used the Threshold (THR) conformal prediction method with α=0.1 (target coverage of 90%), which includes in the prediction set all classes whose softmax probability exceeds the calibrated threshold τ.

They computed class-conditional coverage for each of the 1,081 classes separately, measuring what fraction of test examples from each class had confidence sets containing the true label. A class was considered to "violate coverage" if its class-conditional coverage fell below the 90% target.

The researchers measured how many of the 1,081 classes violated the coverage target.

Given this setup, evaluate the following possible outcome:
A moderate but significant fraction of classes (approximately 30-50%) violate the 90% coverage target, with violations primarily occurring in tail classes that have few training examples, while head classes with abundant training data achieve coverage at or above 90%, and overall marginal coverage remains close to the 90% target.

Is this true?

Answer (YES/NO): NO